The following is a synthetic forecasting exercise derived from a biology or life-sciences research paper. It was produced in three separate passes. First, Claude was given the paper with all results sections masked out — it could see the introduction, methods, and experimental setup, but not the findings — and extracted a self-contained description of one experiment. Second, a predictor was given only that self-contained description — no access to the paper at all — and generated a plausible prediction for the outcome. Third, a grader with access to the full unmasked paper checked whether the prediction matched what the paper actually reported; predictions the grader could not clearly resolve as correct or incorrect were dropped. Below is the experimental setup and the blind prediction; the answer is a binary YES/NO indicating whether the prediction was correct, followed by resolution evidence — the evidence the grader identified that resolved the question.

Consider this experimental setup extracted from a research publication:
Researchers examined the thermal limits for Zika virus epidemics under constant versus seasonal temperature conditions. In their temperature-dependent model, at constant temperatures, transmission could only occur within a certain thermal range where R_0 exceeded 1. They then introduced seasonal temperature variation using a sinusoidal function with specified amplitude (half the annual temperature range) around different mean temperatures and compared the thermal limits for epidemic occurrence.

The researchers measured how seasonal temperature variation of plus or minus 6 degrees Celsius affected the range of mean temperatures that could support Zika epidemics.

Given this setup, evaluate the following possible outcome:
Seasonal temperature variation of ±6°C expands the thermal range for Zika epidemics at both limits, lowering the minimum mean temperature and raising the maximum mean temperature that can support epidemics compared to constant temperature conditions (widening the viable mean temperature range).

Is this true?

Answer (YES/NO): NO